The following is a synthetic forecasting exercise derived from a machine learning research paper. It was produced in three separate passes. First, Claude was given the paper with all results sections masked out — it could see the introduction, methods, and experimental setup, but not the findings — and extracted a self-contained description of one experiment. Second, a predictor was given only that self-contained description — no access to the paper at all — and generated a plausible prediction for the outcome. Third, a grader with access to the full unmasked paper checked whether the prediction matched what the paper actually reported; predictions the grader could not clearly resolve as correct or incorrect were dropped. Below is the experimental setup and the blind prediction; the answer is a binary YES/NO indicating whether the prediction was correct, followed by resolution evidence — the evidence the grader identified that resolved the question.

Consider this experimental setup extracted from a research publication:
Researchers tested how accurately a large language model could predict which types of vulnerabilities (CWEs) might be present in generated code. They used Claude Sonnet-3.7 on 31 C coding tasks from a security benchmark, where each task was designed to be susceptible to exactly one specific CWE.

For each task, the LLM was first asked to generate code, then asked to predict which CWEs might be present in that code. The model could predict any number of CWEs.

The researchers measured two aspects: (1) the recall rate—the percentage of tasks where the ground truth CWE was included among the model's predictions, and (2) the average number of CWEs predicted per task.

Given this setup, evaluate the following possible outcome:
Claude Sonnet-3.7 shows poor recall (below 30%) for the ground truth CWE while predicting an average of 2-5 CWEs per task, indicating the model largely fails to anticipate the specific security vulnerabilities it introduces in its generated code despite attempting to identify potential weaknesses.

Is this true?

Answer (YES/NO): NO